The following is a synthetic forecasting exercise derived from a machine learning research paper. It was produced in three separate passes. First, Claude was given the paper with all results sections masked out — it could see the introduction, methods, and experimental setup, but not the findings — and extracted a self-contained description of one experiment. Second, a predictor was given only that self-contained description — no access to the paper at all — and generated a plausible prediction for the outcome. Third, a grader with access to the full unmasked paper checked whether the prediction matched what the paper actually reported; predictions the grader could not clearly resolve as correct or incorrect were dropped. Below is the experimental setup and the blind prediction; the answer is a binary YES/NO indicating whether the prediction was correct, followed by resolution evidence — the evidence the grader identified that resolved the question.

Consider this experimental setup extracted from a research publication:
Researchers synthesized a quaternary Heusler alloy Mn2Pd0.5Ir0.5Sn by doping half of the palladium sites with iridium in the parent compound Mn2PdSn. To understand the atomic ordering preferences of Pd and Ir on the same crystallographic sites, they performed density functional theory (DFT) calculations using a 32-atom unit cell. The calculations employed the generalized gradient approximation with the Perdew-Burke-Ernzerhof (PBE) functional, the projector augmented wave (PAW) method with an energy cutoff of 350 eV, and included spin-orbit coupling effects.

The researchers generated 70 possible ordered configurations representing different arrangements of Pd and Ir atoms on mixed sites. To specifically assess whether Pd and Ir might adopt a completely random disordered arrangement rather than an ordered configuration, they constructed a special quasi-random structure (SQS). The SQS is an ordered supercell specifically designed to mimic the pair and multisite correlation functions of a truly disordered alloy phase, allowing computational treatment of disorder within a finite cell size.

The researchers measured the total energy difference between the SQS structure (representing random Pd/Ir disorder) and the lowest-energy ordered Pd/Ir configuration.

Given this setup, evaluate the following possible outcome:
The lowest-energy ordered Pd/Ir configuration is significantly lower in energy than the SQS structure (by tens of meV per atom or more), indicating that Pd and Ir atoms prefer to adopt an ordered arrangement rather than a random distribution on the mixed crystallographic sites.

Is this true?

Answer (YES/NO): NO